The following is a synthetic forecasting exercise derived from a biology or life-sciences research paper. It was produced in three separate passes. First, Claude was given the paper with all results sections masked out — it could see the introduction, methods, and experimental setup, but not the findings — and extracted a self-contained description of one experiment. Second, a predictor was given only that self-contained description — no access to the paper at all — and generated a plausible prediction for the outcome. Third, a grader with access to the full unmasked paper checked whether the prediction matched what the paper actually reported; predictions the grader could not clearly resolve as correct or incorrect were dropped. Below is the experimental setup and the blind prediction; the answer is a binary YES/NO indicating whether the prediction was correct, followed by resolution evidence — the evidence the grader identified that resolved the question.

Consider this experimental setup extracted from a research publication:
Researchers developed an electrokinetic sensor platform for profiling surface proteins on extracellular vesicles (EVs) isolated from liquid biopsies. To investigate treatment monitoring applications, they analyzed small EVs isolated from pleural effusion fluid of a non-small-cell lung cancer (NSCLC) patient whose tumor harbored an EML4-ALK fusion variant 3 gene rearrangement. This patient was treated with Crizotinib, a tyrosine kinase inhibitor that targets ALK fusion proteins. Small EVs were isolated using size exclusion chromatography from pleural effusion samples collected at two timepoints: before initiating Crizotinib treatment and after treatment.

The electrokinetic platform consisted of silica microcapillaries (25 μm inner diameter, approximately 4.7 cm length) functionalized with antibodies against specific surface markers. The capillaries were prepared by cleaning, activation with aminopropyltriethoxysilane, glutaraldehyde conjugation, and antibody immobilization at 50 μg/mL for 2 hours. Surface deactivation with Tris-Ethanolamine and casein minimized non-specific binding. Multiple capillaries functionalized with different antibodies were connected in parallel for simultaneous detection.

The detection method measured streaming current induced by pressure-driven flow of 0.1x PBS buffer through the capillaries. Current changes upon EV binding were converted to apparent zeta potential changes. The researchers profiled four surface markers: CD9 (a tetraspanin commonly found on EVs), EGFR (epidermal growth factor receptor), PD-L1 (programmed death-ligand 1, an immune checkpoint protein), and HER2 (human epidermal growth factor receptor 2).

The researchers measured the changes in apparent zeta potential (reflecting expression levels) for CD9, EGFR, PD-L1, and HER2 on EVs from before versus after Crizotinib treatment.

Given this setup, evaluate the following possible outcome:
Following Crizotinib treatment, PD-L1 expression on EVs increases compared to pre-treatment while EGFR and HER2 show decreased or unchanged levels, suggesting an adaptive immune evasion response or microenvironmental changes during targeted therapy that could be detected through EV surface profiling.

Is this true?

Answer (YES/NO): NO